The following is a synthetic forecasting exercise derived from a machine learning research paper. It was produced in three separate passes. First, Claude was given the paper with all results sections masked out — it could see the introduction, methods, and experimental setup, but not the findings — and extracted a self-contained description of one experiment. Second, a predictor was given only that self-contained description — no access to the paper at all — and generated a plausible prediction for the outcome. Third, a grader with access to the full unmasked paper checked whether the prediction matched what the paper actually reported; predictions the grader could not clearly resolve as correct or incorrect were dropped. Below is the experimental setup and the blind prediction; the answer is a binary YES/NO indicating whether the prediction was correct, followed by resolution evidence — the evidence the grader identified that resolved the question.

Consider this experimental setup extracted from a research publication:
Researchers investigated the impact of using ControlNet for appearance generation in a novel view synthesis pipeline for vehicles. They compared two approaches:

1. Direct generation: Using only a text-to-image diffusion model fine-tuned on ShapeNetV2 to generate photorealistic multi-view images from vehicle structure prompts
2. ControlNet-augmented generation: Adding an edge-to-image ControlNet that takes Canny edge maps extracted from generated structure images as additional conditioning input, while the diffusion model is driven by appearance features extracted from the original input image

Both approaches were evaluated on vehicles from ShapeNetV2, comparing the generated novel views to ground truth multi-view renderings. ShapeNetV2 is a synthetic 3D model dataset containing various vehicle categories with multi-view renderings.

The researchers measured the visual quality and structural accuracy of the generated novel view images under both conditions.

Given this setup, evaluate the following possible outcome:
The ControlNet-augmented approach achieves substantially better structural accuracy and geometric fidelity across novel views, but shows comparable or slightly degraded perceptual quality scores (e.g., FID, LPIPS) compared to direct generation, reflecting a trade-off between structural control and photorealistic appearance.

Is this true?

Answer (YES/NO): NO